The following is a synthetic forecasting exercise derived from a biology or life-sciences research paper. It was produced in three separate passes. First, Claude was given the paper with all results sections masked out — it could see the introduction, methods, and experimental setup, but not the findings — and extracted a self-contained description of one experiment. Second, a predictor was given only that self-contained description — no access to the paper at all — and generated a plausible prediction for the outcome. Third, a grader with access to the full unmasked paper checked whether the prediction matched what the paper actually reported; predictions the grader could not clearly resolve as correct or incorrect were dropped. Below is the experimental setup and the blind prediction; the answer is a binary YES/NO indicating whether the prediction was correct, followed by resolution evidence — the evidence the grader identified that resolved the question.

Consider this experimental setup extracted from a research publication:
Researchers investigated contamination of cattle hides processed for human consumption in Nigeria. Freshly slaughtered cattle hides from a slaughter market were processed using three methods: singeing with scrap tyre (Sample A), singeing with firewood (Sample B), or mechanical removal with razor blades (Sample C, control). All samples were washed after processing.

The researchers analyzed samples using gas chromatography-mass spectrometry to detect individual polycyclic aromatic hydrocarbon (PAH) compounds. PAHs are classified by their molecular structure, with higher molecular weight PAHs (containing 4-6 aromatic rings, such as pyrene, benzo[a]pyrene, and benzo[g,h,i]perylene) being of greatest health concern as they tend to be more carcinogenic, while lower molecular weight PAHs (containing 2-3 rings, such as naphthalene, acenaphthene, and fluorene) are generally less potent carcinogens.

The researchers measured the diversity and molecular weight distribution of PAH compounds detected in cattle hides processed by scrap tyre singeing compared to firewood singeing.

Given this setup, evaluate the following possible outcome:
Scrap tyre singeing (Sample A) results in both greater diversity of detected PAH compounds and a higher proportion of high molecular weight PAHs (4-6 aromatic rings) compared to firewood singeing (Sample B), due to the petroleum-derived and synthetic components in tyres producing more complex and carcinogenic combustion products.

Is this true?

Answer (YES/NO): NO